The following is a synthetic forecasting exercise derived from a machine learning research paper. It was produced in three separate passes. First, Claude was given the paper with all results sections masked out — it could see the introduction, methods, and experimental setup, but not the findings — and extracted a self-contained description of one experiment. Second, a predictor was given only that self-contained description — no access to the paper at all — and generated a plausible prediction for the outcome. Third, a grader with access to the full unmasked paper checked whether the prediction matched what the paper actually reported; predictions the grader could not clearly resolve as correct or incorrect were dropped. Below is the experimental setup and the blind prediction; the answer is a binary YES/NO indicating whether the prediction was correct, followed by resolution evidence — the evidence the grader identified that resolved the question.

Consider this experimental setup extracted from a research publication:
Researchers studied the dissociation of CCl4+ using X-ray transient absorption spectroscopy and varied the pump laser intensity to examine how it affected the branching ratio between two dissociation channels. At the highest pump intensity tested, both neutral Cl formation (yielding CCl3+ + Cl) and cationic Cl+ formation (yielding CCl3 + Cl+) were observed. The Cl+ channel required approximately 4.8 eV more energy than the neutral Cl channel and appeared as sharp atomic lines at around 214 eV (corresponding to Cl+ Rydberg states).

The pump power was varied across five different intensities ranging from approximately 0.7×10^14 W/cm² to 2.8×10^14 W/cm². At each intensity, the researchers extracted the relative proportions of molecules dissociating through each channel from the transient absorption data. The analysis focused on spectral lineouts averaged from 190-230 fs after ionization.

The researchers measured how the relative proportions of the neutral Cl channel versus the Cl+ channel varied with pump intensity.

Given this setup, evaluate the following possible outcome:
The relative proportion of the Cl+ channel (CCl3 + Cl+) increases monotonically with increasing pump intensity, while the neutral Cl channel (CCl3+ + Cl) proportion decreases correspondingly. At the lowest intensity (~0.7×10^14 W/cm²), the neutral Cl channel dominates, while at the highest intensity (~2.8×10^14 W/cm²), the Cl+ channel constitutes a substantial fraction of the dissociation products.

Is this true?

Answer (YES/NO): YES